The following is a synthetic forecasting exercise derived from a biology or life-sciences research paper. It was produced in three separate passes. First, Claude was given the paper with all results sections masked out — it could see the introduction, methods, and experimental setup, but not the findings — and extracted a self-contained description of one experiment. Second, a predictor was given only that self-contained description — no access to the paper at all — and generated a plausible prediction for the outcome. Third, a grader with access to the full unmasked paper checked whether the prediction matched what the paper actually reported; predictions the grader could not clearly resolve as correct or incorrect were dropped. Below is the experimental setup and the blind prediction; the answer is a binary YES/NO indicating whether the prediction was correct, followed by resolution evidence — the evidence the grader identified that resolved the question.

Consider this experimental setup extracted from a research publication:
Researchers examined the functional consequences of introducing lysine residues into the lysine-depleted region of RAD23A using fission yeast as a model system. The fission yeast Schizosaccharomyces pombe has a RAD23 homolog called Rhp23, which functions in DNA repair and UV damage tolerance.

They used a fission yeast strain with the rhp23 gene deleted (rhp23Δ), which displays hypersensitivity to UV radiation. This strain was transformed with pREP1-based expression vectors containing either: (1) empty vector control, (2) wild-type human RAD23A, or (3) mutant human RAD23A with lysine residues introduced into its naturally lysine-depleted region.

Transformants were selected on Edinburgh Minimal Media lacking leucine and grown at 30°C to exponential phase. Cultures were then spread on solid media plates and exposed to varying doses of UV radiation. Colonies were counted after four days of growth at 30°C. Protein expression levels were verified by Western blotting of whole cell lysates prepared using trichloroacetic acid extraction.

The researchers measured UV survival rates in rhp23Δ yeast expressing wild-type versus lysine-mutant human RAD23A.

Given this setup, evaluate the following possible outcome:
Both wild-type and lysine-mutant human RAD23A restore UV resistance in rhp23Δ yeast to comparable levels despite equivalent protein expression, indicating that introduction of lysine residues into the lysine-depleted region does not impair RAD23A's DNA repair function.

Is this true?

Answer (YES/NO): NO